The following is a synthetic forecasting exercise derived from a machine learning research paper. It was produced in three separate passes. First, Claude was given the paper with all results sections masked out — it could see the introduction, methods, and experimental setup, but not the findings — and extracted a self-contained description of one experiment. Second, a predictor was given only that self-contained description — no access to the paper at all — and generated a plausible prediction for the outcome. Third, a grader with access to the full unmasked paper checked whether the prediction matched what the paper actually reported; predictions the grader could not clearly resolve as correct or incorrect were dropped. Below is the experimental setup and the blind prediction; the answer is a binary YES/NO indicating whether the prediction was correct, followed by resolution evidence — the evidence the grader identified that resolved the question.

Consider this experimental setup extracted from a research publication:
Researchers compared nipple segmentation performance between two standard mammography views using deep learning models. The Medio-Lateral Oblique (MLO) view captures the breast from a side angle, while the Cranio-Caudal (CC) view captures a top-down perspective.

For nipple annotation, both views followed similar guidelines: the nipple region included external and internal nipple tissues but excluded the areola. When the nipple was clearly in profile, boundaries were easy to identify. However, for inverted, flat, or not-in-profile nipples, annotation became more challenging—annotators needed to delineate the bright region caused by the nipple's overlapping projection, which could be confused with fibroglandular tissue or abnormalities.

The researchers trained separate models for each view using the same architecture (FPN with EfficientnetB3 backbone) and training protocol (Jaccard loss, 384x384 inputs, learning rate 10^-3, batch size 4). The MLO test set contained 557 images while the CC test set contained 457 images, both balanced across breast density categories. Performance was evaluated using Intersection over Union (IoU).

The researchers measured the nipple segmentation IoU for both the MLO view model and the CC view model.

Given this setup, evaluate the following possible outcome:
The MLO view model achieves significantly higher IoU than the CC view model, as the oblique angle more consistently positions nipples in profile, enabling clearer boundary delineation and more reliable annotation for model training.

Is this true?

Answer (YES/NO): NO